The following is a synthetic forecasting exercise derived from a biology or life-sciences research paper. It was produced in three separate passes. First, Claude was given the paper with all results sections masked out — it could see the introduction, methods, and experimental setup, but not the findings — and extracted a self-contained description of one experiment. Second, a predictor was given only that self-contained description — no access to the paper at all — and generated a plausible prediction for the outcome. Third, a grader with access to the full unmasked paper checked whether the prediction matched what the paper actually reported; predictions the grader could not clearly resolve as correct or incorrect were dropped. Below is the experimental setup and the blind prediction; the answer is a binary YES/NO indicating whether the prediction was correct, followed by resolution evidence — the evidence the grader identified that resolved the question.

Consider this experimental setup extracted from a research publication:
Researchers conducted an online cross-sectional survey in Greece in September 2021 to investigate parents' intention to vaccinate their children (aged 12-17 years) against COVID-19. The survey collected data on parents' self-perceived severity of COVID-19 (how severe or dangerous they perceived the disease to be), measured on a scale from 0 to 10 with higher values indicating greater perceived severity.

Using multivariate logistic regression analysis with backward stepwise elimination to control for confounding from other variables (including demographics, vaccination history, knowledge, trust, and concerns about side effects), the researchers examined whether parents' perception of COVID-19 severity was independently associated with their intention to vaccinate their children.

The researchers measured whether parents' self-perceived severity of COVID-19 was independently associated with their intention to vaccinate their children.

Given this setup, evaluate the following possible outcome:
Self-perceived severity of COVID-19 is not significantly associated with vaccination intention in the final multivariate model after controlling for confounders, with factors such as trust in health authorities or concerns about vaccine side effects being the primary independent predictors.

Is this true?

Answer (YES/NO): NO